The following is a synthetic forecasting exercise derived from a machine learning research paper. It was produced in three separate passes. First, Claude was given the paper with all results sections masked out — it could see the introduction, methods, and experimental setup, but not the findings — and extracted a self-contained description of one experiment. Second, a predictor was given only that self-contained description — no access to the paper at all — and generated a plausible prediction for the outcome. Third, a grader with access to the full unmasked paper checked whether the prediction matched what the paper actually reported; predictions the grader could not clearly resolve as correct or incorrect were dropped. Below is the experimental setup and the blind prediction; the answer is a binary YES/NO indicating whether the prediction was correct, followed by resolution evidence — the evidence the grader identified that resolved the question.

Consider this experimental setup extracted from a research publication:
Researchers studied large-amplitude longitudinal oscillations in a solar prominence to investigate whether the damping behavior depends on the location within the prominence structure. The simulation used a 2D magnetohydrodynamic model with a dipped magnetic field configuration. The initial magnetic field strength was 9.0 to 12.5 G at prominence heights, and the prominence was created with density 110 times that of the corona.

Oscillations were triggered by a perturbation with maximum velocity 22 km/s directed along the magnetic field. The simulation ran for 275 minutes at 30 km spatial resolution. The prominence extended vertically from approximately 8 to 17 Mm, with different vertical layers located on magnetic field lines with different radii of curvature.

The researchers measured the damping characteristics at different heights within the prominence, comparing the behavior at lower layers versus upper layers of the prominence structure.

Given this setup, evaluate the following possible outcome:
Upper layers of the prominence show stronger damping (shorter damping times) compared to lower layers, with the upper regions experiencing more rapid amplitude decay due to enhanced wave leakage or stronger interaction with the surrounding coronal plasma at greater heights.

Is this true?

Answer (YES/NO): NO